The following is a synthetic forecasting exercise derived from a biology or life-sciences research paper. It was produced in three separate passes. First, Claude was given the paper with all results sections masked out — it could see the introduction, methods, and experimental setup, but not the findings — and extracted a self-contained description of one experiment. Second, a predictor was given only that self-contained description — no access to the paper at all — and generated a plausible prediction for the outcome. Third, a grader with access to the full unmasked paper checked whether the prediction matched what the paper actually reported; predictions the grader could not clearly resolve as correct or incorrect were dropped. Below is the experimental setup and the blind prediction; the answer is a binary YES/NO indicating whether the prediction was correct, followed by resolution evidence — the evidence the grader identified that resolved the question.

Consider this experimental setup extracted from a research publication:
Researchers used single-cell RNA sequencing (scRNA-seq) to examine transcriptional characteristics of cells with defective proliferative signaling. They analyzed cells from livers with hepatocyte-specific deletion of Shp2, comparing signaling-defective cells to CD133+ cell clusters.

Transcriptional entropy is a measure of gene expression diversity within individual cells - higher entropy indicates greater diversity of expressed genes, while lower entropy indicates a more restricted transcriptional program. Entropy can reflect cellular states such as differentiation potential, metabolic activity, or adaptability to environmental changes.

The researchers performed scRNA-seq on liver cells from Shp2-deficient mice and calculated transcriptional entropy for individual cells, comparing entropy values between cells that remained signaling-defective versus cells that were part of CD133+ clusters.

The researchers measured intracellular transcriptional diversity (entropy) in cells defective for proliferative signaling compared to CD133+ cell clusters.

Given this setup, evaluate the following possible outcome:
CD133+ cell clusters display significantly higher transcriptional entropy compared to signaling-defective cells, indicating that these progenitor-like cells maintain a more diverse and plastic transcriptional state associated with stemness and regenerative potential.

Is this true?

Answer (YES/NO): YES